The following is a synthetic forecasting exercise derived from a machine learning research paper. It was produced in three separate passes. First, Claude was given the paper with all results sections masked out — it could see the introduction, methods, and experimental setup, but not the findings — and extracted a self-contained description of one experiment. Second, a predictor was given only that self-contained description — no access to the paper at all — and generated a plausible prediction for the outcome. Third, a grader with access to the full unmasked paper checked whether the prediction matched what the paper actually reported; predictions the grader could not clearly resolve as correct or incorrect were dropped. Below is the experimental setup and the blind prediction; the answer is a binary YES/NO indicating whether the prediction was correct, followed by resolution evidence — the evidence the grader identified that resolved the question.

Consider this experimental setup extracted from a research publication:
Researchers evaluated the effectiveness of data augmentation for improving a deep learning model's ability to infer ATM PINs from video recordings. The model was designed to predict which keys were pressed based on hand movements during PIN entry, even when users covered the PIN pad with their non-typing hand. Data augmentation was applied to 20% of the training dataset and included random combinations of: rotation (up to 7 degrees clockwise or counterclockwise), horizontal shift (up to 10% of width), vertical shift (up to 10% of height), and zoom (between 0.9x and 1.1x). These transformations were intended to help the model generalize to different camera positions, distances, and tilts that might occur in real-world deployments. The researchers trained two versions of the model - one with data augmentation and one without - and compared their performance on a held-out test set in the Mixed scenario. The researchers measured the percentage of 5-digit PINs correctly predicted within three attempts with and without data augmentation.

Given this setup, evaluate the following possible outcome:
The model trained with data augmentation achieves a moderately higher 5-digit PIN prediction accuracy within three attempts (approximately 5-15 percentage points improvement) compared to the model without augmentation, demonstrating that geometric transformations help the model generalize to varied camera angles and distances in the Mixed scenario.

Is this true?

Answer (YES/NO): NO